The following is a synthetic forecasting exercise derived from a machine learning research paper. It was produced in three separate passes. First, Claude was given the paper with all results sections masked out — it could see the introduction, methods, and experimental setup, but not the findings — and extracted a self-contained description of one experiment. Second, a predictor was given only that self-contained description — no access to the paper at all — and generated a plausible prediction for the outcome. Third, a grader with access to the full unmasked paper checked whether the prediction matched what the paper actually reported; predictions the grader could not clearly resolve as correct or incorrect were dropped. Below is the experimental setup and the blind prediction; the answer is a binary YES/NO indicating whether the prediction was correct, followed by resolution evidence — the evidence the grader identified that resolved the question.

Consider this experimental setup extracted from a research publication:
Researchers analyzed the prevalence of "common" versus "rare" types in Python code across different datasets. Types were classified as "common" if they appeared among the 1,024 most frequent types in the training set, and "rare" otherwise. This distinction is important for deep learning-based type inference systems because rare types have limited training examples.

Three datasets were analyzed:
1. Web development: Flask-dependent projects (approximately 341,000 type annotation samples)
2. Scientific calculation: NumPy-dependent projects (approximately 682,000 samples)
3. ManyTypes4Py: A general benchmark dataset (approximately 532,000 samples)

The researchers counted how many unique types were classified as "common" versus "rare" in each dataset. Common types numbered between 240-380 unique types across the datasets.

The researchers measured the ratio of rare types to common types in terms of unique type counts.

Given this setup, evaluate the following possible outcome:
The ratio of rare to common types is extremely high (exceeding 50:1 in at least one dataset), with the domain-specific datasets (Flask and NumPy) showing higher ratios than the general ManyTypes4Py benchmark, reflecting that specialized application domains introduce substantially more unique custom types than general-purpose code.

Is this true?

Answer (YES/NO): NO